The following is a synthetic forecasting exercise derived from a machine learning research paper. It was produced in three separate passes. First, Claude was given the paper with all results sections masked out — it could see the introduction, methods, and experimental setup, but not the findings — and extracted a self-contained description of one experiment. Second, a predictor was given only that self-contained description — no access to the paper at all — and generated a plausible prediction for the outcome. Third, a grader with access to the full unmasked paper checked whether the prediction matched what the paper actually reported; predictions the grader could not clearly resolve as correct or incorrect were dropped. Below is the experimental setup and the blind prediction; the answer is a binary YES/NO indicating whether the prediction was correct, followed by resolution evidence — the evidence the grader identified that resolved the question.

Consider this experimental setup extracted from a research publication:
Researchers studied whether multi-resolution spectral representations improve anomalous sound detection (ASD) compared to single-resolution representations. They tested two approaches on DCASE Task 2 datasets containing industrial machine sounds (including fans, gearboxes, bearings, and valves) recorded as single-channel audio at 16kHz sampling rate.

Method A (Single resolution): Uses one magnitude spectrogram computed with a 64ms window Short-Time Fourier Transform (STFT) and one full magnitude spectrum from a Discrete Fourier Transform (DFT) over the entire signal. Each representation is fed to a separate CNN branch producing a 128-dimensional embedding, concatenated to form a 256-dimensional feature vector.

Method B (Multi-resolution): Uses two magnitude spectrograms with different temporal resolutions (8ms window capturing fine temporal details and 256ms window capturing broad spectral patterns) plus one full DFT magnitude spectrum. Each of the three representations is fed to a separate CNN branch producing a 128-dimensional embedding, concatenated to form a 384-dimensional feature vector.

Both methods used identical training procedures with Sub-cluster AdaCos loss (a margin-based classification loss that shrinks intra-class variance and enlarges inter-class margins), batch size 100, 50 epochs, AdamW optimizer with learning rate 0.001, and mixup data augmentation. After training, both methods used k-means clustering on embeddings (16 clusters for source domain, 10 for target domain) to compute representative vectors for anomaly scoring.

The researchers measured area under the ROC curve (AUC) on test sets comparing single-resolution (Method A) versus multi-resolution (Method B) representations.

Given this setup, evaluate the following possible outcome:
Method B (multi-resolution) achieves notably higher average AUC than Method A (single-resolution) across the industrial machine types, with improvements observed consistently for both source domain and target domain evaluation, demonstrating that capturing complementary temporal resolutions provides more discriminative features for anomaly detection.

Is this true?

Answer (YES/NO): NO